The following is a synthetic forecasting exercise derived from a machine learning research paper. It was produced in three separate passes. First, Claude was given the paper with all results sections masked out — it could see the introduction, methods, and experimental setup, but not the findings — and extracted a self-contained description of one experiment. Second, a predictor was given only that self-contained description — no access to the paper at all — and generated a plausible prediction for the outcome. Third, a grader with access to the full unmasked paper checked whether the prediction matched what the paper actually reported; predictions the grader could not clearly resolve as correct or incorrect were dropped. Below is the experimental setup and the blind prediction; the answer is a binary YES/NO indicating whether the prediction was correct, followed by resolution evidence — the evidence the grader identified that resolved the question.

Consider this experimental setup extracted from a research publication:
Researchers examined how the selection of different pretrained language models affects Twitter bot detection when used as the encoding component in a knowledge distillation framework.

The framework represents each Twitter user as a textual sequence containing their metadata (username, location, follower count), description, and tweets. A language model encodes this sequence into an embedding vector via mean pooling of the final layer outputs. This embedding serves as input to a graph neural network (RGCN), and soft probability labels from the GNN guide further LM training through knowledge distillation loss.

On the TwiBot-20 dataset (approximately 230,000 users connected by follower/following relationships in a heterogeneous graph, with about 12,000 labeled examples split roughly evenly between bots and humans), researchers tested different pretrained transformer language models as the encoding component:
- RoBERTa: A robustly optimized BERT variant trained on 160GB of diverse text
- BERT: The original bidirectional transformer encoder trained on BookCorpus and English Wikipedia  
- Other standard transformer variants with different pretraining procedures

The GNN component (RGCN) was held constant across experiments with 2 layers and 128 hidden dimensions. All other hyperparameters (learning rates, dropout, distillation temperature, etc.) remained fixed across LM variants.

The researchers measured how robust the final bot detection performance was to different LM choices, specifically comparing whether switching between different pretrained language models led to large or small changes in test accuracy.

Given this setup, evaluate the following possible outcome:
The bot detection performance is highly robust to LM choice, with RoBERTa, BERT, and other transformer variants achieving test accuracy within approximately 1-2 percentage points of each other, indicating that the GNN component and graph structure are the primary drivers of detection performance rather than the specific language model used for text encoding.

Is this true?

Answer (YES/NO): NO